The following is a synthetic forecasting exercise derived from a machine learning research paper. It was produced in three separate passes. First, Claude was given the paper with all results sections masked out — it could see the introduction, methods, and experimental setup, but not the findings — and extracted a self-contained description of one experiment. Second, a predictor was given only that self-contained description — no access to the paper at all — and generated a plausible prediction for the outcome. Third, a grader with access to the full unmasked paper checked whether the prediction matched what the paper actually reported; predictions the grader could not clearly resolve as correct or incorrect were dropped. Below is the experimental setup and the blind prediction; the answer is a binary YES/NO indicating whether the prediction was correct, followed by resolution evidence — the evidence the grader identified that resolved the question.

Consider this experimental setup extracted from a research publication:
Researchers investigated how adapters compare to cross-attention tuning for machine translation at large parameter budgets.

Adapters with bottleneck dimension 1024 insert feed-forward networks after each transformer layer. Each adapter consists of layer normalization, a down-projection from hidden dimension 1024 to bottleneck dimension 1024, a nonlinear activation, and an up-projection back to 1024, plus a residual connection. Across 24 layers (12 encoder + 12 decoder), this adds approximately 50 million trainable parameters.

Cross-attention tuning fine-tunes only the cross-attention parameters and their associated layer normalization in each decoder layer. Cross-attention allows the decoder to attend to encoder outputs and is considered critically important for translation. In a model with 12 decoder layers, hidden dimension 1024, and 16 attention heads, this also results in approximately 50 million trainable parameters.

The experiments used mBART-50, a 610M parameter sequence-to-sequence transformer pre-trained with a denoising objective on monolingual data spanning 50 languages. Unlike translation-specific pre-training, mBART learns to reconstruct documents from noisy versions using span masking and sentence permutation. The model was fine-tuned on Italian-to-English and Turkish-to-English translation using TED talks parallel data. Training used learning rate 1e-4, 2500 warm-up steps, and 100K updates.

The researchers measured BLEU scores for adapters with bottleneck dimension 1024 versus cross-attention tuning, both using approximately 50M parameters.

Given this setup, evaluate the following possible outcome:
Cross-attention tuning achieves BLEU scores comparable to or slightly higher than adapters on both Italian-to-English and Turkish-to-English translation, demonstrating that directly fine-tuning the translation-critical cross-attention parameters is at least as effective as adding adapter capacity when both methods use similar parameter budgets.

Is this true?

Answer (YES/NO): NO